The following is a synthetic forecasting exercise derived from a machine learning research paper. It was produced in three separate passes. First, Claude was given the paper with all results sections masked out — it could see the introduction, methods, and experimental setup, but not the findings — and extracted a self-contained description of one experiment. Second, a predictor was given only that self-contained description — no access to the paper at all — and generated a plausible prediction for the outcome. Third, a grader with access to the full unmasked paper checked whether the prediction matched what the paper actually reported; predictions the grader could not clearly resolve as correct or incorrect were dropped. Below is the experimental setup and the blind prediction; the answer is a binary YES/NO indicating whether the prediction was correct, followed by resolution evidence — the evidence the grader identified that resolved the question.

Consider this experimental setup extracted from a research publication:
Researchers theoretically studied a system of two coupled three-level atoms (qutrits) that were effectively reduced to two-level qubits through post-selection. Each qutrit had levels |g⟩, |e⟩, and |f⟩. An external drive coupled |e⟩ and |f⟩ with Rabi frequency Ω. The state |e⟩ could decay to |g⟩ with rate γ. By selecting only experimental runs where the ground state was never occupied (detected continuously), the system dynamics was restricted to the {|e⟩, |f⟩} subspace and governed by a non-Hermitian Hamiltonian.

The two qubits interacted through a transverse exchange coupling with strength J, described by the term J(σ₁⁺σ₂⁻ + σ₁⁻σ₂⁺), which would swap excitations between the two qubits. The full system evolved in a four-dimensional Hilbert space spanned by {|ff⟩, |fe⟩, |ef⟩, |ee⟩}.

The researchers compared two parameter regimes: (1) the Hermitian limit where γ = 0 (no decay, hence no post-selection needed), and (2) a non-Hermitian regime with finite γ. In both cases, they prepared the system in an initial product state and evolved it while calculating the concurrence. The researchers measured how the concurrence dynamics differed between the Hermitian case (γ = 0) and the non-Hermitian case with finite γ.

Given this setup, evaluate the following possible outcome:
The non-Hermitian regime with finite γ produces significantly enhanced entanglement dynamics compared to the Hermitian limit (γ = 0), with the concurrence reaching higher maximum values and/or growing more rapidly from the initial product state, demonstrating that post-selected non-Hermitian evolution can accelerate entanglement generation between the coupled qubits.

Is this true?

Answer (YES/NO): NO